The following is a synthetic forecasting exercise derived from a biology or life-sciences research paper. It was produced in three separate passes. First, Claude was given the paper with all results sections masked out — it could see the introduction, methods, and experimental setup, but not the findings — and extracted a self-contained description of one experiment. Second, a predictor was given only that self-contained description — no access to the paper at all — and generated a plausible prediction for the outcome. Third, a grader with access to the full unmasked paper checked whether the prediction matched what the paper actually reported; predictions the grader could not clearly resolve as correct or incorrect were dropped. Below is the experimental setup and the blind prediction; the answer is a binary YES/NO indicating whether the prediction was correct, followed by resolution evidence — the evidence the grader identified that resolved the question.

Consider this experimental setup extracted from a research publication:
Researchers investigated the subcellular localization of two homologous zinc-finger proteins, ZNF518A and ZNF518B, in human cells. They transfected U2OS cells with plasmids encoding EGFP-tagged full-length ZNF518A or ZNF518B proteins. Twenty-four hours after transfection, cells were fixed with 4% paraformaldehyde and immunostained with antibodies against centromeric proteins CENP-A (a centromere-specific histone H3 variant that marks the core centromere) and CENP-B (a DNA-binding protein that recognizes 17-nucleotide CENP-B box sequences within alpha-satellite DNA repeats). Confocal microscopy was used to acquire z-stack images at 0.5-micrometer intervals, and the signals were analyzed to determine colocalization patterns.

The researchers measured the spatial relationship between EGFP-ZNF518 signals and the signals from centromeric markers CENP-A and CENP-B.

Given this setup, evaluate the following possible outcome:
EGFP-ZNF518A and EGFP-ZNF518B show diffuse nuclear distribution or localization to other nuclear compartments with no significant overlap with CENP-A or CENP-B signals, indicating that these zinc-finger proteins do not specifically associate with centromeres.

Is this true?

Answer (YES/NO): NO